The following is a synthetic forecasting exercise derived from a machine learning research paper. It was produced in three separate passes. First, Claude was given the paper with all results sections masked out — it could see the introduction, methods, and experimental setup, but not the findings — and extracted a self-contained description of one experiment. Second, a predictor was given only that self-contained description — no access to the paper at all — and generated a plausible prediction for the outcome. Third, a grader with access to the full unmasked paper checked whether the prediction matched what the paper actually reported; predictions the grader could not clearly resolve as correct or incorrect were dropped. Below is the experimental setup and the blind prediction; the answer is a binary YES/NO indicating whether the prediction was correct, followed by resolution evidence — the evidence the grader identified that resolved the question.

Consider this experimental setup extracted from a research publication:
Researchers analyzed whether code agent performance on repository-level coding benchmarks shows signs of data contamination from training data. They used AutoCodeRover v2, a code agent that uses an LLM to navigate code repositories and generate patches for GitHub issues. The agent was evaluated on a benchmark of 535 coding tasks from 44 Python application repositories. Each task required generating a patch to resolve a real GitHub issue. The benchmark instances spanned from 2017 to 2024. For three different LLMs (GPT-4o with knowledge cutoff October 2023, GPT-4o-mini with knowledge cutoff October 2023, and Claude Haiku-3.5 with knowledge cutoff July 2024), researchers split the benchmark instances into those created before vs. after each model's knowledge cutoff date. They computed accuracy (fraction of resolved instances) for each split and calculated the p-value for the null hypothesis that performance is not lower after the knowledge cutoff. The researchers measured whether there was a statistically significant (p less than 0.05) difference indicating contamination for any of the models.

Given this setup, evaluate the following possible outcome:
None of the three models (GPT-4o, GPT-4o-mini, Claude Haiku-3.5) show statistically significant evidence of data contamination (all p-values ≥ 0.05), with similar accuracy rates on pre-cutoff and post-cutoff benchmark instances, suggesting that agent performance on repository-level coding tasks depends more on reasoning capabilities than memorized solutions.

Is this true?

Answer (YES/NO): NO